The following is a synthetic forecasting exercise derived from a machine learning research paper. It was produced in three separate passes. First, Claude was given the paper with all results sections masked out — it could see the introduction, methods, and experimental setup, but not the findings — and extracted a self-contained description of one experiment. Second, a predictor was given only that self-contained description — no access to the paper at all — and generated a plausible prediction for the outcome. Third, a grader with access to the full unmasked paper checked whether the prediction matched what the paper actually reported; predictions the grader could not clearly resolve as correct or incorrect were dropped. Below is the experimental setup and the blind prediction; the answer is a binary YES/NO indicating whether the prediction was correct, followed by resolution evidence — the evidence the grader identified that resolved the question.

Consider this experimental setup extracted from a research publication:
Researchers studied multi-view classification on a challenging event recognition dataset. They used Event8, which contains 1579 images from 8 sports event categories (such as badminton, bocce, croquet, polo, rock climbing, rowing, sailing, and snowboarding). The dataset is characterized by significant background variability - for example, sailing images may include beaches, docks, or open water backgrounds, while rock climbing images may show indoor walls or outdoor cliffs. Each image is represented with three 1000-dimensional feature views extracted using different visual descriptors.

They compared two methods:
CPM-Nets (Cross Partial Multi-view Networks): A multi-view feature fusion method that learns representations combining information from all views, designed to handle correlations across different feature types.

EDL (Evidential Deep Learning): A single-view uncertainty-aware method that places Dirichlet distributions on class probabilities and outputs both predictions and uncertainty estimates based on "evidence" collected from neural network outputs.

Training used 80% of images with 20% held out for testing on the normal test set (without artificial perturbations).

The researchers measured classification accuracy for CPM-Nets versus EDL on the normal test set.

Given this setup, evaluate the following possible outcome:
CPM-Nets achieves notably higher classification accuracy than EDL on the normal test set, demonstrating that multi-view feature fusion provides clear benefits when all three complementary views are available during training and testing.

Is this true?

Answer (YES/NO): NO